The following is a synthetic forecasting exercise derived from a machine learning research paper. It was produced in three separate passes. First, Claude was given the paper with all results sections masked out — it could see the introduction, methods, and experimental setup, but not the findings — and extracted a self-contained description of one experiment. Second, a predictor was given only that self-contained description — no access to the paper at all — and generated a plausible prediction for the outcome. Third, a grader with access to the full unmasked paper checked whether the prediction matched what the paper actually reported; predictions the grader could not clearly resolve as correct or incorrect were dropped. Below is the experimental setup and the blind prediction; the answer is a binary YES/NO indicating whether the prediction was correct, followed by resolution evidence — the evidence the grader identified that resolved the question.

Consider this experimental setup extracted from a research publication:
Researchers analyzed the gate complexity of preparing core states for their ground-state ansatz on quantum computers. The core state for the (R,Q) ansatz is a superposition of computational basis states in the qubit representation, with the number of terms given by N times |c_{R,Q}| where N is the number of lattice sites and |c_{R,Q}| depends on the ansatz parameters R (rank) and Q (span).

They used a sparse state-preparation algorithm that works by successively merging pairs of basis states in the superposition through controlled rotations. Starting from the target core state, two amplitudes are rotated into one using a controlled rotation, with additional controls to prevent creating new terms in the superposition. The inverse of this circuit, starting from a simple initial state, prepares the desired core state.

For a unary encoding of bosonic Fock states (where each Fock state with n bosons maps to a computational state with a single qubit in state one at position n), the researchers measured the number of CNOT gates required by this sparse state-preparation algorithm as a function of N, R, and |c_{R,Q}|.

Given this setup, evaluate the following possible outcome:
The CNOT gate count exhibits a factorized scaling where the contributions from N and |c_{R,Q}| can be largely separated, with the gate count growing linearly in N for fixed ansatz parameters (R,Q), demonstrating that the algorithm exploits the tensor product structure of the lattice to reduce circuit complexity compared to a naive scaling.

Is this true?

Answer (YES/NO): NO